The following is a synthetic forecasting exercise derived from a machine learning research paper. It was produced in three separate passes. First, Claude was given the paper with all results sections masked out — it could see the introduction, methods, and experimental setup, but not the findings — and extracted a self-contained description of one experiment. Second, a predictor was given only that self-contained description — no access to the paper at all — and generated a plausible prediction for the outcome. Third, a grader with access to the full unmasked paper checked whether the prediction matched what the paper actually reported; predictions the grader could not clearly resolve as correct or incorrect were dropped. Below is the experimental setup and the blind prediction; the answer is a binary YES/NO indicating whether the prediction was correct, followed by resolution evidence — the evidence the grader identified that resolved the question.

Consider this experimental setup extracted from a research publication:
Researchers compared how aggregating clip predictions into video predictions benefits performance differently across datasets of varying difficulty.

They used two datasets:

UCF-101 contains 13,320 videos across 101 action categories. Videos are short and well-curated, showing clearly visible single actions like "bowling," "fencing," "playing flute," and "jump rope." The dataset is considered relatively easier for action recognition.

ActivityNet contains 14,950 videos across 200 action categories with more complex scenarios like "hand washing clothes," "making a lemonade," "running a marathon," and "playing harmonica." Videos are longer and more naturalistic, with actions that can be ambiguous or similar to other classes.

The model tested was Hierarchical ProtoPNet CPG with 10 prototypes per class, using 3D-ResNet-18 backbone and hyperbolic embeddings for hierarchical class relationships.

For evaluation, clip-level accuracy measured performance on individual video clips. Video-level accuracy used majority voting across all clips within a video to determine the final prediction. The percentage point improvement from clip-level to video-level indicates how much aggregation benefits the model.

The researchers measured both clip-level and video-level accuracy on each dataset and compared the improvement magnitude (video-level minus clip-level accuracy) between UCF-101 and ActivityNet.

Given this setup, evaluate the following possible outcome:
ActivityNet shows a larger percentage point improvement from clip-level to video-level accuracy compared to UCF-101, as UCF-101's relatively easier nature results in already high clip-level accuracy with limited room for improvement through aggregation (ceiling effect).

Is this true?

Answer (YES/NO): YES